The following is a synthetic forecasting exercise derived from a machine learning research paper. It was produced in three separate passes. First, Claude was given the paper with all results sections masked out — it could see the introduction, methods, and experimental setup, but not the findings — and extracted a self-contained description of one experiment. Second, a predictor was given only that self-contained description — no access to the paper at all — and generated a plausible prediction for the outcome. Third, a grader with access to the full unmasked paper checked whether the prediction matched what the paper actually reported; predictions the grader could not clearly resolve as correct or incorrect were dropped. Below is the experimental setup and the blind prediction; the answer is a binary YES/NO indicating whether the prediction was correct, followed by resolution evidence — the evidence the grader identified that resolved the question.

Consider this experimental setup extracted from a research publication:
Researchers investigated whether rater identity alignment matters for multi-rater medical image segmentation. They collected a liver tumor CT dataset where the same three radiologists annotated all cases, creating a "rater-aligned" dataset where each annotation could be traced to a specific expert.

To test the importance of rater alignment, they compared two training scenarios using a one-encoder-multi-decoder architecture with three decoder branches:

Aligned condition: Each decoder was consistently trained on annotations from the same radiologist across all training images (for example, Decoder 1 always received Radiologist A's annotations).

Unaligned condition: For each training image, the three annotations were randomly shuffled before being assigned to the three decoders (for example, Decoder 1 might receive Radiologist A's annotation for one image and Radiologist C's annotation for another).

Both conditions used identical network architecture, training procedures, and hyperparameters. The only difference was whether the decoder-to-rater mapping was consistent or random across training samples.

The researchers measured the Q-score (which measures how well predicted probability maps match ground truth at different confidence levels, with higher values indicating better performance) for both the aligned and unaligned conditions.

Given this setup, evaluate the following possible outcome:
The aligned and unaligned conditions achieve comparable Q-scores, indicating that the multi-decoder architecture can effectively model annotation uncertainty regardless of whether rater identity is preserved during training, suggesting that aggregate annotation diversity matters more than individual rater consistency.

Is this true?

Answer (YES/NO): NO